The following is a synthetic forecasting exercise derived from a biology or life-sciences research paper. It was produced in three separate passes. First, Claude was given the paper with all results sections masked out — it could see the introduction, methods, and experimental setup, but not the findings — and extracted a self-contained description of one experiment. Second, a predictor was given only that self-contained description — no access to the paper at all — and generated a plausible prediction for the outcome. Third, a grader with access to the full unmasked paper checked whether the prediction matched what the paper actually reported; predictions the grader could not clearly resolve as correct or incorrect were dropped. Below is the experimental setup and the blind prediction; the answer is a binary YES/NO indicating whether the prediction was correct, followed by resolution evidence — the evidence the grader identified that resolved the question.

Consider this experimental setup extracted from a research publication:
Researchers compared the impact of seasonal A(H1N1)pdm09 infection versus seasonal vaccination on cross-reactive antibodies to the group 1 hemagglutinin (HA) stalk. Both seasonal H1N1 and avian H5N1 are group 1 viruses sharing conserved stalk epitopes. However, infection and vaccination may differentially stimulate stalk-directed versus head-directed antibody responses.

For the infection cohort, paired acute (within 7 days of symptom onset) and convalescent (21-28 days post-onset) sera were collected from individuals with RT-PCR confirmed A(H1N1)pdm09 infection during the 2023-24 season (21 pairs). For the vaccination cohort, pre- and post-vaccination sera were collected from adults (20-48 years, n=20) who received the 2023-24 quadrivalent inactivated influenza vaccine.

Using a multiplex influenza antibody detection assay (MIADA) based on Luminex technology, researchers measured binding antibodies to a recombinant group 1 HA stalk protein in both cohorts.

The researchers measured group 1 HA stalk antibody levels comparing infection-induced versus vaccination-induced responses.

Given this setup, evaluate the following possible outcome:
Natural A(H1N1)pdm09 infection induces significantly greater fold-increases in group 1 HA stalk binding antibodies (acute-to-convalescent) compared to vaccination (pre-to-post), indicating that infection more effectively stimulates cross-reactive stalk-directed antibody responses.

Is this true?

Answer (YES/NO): YES